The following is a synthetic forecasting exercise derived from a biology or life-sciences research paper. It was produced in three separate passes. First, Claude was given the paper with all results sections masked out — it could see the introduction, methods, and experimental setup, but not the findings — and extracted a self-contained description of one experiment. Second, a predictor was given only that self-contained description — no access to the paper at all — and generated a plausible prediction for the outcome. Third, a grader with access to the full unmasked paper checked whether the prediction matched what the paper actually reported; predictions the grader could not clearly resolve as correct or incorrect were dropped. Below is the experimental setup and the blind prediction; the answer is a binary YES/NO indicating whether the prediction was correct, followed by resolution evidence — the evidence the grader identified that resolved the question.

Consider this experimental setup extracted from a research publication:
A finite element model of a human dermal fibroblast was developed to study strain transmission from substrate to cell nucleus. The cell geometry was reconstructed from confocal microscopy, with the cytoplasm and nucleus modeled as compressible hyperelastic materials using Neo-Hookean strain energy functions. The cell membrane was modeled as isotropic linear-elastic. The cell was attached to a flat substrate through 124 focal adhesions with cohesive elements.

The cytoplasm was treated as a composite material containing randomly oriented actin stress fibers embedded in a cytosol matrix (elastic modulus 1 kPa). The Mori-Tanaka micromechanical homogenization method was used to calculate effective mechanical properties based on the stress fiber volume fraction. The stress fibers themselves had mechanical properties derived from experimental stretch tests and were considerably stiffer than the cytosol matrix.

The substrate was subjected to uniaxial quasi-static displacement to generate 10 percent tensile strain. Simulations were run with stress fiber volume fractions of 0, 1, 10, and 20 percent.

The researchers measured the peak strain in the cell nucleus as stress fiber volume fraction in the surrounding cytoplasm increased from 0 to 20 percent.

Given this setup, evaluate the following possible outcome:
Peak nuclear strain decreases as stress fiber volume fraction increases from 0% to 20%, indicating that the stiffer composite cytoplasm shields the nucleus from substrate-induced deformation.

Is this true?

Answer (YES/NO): YES